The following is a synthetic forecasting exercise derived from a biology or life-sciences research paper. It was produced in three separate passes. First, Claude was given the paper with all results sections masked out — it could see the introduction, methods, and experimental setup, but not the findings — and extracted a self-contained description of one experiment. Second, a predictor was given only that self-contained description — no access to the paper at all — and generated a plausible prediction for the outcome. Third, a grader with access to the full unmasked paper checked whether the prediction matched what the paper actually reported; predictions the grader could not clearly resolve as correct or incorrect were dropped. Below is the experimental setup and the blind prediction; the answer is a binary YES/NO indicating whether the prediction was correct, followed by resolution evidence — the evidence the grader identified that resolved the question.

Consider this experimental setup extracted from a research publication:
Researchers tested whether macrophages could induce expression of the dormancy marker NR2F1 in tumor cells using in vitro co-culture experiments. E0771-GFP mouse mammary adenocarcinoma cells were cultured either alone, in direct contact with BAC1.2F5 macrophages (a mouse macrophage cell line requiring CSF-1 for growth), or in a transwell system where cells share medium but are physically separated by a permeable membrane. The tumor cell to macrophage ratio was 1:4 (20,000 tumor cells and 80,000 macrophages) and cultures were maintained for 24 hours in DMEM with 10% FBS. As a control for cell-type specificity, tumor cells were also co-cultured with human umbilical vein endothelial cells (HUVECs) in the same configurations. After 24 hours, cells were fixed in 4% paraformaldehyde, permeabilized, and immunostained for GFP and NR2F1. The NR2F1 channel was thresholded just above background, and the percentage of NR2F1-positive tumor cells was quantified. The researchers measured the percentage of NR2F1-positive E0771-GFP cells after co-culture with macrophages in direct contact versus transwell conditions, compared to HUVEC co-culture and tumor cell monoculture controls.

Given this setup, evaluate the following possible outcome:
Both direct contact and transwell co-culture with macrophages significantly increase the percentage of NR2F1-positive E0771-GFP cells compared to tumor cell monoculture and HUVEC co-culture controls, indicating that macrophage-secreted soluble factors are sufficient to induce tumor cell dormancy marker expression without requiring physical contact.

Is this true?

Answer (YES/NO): YES